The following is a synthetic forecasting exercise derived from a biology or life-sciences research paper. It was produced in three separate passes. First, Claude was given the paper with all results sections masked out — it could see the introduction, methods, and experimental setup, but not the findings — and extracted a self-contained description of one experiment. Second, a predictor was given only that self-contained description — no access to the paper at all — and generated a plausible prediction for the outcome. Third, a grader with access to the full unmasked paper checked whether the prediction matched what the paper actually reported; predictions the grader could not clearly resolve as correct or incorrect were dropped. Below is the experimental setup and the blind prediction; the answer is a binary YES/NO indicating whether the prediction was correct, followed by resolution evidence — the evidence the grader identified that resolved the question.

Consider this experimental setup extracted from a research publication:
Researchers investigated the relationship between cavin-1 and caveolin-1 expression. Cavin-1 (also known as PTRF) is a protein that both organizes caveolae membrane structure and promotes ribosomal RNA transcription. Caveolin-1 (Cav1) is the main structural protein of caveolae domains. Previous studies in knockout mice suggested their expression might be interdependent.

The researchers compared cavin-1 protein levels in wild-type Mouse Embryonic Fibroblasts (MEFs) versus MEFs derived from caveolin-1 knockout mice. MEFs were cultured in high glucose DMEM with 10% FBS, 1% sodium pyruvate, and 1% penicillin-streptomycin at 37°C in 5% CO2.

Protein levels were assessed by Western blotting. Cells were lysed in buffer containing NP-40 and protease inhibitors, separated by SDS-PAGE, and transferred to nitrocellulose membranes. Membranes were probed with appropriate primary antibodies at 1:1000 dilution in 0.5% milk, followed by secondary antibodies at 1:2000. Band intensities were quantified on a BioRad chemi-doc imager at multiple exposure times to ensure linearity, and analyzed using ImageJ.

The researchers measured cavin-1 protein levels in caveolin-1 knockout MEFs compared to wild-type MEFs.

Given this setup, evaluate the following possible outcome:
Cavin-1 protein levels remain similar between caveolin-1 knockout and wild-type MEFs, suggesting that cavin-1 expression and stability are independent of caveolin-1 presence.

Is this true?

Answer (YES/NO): NO